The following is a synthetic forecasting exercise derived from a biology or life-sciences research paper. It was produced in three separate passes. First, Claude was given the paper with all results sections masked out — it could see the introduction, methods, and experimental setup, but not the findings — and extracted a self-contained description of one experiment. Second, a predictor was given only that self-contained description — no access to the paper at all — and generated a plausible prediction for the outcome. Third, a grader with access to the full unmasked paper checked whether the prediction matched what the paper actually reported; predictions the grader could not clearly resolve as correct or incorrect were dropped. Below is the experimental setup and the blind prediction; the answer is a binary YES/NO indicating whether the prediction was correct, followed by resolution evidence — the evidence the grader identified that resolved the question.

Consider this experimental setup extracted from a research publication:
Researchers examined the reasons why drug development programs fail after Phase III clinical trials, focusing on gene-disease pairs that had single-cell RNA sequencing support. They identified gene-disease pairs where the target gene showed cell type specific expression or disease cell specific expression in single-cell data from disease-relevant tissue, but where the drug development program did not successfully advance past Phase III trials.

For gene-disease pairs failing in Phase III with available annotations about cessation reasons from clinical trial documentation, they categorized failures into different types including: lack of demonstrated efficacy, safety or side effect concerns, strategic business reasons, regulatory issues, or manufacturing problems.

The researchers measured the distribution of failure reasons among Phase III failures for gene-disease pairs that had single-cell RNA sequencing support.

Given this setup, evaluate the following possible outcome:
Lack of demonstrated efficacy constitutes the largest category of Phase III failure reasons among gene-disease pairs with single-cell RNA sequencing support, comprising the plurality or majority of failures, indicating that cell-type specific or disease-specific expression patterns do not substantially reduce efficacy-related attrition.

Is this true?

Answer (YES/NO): NO